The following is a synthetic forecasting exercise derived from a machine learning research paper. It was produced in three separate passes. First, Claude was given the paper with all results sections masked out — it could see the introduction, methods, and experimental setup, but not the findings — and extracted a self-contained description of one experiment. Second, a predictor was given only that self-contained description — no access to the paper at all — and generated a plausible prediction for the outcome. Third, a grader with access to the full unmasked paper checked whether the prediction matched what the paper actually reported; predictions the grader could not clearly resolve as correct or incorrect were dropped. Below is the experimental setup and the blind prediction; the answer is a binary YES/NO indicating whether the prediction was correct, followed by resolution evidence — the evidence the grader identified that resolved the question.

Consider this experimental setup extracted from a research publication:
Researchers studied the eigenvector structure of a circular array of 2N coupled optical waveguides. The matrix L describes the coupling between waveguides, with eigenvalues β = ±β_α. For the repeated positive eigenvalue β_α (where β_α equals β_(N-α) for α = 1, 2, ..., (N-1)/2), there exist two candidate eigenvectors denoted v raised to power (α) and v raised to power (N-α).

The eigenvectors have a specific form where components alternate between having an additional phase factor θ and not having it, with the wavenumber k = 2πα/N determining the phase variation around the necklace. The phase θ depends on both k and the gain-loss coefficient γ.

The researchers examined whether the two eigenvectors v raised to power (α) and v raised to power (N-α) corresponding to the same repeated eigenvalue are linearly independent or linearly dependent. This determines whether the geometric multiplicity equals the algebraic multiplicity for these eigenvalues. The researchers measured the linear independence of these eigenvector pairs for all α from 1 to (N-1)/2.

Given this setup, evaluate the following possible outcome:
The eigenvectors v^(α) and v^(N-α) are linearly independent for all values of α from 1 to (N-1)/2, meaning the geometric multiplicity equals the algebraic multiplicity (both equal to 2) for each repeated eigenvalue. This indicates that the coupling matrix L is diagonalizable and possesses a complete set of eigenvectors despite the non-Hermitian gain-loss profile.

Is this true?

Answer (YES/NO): YES